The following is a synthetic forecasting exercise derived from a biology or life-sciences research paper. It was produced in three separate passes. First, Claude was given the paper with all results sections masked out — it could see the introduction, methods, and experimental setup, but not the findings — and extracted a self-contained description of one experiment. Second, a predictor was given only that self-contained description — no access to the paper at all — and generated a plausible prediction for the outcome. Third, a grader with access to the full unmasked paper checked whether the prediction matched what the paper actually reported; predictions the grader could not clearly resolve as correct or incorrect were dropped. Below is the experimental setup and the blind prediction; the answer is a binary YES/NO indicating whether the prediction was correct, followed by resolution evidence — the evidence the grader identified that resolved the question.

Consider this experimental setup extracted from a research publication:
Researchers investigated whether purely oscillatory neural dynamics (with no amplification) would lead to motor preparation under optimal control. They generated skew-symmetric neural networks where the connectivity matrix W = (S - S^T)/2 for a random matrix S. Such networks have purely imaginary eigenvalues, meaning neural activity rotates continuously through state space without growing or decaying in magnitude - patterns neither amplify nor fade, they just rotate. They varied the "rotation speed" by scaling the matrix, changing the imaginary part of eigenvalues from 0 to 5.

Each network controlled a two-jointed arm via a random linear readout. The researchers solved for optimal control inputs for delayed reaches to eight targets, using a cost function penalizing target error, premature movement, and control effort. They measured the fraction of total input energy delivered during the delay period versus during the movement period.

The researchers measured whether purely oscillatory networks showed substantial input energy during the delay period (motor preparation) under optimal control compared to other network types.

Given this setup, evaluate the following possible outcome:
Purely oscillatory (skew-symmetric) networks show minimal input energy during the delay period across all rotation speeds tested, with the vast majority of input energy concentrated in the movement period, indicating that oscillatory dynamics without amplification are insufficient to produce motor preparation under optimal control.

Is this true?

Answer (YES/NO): NO